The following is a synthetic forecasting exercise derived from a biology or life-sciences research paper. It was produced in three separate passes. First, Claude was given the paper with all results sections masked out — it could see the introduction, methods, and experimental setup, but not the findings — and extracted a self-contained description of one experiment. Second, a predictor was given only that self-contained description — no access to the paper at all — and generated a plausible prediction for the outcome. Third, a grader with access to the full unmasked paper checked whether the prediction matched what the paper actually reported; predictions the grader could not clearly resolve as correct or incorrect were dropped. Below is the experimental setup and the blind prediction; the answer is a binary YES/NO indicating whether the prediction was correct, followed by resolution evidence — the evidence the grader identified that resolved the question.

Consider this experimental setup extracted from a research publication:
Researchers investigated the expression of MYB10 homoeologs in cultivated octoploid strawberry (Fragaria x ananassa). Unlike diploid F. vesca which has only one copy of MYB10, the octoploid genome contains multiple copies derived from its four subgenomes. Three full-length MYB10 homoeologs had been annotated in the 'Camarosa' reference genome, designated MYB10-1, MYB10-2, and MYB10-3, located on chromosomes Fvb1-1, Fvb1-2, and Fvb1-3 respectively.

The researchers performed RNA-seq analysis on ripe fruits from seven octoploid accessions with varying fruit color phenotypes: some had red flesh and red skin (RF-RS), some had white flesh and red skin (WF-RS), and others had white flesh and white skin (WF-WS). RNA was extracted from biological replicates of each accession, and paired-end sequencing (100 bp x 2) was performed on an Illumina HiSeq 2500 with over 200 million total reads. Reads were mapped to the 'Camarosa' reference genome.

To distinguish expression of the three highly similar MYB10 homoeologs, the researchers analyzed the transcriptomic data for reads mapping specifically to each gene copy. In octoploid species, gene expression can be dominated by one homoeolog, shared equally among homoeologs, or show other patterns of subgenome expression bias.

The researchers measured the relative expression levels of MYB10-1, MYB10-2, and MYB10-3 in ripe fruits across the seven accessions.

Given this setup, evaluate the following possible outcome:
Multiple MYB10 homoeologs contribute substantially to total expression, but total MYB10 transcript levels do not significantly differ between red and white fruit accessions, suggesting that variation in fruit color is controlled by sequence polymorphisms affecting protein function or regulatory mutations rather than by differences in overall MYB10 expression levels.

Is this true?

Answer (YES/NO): NO